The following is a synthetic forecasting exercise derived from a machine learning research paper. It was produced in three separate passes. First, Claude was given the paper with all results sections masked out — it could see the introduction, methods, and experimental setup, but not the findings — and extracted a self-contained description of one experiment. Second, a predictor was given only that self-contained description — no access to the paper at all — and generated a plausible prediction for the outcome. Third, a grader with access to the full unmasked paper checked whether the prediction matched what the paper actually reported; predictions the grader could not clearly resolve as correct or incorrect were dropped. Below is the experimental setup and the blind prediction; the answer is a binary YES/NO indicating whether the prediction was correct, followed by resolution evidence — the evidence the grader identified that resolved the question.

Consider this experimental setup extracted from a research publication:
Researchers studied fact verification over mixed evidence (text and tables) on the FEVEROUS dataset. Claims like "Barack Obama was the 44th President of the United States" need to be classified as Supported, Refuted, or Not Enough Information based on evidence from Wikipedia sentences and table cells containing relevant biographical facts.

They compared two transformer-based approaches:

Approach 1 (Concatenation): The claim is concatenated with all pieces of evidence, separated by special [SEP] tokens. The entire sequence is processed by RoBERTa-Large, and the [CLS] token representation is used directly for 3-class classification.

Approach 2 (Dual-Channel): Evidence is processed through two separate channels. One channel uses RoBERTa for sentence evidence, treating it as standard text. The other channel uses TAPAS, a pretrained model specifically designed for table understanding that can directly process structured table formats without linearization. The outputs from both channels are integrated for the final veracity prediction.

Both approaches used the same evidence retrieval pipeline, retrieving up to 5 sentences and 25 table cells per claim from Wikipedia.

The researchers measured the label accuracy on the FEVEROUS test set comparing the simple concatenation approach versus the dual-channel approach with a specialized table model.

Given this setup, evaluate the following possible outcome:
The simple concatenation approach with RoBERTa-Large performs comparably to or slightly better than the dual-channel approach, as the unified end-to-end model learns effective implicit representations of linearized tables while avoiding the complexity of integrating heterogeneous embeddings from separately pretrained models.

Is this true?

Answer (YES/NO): NO